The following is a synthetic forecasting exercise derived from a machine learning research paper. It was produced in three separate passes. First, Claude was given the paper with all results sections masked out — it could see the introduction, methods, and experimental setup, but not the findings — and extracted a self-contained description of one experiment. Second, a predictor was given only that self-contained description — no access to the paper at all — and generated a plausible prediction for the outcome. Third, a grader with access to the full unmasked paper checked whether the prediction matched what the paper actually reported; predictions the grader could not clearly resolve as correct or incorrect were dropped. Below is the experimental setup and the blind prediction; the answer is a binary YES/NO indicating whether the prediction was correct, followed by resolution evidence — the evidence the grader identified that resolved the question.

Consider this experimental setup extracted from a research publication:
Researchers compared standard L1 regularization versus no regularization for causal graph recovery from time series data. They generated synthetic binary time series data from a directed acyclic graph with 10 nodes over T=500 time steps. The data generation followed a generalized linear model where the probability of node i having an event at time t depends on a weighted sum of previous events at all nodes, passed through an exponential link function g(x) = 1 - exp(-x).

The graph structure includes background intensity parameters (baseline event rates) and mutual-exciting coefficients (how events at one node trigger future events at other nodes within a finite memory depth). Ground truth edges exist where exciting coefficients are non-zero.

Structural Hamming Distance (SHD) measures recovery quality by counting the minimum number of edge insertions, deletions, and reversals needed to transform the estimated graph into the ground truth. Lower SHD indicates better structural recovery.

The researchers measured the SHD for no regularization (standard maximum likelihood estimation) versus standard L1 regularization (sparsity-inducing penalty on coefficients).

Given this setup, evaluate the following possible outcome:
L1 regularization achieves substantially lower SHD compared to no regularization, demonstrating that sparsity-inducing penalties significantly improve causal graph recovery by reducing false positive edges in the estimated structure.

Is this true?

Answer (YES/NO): YES